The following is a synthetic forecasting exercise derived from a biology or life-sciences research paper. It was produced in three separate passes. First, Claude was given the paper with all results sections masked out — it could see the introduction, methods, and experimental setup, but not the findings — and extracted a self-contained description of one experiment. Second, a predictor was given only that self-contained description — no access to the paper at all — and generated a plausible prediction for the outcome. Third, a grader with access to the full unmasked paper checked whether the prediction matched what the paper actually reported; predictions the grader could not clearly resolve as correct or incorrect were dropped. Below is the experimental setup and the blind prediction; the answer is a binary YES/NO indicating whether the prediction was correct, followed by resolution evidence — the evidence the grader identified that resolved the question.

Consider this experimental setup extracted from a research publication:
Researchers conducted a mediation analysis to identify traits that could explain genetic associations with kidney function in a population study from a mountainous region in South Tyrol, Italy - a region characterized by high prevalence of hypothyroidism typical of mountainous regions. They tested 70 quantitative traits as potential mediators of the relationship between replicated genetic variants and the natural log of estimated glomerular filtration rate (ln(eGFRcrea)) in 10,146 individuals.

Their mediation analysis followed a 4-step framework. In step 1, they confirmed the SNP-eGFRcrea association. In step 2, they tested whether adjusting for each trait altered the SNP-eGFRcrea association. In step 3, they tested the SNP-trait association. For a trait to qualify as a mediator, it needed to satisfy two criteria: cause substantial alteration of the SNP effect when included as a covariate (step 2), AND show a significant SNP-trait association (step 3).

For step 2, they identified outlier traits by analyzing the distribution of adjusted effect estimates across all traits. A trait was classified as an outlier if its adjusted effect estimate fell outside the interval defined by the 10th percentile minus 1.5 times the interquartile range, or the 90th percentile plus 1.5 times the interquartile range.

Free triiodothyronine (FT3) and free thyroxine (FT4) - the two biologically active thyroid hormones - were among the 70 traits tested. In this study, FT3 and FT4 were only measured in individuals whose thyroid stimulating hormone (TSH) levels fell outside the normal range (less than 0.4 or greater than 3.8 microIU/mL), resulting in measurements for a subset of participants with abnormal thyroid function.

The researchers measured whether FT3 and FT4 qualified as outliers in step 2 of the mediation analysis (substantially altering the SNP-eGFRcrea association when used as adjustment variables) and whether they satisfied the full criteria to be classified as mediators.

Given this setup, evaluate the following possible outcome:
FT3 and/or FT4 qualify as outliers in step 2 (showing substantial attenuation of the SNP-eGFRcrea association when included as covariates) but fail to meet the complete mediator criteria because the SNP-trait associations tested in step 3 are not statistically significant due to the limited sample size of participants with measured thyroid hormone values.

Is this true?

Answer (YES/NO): NO